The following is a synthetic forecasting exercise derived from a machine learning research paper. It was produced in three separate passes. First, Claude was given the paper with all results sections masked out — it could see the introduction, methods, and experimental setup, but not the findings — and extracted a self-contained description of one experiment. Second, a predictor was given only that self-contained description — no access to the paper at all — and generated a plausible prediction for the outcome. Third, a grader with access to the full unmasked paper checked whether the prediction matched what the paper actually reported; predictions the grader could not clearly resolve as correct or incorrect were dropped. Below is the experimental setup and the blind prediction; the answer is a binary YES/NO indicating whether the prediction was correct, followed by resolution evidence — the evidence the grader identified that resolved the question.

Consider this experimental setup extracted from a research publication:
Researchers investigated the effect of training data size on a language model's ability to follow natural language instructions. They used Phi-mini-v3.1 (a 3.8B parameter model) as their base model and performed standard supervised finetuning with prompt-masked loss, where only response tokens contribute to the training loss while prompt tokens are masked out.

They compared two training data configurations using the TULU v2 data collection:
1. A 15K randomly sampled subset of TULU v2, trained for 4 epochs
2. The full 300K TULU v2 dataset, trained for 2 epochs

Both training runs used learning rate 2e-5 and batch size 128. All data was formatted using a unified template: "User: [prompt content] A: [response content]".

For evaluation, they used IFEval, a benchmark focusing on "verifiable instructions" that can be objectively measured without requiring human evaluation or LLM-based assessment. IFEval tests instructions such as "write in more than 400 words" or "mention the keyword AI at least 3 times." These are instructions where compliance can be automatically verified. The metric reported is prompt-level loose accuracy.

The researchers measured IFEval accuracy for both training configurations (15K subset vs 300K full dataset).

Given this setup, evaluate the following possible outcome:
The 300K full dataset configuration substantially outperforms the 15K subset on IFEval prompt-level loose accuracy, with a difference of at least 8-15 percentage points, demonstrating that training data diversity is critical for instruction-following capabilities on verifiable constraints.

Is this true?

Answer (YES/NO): NO